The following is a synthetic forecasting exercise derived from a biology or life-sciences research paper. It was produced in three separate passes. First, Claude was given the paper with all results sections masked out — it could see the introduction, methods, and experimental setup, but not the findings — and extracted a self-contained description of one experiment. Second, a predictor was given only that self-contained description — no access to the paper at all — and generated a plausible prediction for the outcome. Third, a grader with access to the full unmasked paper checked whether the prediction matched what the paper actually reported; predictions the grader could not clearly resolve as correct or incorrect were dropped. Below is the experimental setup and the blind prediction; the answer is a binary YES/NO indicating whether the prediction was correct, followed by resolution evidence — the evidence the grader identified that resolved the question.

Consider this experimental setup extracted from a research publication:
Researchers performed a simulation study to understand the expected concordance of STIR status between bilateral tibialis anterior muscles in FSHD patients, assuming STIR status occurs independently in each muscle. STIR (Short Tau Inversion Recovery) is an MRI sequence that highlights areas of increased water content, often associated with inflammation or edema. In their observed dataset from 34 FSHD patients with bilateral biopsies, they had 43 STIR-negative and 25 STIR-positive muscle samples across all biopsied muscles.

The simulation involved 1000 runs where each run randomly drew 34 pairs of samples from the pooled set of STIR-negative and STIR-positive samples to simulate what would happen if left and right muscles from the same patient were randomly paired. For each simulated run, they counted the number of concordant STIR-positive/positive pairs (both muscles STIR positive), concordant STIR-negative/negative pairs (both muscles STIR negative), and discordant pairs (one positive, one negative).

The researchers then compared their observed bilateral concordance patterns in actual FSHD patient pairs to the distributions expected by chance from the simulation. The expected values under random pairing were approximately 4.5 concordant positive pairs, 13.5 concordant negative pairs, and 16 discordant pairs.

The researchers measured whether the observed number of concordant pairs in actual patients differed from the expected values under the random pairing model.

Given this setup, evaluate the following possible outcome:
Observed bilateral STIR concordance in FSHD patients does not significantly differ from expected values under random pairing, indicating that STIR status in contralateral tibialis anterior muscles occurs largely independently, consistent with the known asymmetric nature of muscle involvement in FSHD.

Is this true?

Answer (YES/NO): NO